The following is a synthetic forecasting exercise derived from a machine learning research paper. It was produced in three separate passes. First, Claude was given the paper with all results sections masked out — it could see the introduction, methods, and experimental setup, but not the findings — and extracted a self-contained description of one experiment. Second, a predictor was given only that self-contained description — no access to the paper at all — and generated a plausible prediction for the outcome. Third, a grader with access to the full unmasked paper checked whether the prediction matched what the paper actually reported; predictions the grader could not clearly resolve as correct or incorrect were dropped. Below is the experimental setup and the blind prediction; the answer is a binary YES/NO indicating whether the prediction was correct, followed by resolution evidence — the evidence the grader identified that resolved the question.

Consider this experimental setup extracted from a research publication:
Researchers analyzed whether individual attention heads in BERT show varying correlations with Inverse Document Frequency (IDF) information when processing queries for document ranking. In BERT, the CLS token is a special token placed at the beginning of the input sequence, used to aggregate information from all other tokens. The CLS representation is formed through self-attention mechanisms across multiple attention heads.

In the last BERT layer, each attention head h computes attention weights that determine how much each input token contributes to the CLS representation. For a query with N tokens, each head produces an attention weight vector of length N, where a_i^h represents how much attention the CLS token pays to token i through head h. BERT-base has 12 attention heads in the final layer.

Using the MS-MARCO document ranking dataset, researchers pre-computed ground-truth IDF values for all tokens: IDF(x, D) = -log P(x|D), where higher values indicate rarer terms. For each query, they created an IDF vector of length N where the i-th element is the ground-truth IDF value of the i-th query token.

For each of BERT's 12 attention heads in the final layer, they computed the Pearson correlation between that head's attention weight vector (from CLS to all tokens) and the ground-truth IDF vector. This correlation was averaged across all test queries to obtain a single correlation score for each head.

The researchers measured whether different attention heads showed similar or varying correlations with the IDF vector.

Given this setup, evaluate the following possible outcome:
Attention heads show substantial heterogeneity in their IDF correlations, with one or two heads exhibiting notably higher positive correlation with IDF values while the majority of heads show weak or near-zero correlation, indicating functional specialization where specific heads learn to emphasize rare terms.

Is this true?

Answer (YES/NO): NO